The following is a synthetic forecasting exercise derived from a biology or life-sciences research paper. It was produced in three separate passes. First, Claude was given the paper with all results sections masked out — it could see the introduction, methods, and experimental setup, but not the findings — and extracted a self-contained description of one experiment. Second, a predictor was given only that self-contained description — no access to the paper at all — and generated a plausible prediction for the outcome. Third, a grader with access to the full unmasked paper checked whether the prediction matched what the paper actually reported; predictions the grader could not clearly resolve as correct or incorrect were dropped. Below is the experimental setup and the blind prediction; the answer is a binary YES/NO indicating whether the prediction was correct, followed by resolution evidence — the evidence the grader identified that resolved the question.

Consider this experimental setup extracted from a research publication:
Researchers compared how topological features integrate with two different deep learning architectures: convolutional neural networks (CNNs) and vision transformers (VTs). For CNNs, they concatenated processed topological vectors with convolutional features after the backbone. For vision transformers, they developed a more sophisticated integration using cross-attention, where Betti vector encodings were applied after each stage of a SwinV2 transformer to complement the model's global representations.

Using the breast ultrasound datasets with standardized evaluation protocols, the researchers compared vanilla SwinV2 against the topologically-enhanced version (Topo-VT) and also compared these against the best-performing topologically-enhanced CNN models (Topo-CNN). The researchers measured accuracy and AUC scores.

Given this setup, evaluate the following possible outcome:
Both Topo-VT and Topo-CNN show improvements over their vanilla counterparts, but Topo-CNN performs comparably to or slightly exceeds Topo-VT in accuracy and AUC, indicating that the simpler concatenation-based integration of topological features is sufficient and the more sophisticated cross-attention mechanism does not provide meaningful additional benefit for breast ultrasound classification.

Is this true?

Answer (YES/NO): NO